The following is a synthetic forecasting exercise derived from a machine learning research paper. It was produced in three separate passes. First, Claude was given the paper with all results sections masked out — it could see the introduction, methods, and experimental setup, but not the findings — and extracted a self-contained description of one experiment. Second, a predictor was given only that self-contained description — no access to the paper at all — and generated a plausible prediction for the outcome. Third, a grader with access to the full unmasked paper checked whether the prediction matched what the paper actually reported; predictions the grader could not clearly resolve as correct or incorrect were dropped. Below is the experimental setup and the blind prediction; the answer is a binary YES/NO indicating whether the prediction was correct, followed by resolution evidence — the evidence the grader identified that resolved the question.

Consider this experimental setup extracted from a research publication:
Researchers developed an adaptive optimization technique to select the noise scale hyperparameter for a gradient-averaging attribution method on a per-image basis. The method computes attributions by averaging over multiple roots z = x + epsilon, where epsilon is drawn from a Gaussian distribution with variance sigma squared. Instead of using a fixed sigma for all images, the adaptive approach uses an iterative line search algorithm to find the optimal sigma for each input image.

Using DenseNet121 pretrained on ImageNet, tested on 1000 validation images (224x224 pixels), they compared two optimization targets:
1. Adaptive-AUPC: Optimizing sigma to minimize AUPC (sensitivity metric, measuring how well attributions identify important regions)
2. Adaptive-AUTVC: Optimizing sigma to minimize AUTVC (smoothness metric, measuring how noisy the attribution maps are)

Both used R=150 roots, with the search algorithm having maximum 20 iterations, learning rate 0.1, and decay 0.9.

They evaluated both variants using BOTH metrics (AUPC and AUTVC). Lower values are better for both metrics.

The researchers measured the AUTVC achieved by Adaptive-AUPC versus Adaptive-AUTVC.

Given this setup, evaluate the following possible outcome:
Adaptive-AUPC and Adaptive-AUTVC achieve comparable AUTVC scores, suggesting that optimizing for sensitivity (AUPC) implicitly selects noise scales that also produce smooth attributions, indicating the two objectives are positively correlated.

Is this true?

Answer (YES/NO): NO